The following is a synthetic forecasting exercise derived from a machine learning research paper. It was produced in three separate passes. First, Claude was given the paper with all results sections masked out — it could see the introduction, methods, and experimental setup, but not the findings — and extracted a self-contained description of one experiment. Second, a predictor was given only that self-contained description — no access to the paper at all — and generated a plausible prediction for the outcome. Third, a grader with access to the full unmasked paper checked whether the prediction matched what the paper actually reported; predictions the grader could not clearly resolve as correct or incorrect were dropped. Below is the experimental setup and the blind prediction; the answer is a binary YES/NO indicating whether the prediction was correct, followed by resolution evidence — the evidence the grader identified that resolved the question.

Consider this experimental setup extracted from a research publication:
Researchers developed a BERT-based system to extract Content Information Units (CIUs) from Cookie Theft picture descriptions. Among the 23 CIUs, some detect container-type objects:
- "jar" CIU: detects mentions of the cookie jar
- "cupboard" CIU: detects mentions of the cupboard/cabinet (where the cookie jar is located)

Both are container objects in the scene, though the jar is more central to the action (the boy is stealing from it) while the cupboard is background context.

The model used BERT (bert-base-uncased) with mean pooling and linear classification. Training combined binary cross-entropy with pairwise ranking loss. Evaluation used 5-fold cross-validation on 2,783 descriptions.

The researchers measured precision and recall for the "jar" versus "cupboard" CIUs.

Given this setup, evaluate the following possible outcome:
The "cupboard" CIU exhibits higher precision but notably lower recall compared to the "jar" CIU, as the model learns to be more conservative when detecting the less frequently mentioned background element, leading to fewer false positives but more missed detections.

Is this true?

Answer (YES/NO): NO